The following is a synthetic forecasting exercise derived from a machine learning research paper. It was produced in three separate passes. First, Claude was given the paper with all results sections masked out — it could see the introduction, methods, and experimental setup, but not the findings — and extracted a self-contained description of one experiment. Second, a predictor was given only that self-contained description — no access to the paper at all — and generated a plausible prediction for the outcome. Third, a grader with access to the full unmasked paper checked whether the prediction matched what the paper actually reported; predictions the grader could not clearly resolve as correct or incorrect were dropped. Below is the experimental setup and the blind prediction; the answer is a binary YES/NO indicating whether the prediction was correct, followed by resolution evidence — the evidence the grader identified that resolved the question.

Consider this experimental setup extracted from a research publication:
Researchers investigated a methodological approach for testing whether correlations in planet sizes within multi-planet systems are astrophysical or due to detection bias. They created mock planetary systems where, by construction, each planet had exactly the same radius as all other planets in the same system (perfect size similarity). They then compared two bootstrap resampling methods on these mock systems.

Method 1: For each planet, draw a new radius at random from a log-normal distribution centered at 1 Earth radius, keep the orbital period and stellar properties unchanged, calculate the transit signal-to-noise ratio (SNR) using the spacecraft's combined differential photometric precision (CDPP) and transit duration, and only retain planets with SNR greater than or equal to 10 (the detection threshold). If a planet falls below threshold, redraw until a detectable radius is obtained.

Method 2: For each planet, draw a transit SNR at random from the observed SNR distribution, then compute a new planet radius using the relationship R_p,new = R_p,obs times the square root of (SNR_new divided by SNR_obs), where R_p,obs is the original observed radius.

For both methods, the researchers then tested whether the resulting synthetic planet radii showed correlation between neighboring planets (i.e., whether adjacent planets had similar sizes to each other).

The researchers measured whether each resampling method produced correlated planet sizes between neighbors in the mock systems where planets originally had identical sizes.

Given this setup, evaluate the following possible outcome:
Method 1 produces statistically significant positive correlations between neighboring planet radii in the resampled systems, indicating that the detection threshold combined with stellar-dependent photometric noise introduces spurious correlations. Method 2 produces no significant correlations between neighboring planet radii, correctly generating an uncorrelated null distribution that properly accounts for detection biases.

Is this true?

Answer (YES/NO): NO